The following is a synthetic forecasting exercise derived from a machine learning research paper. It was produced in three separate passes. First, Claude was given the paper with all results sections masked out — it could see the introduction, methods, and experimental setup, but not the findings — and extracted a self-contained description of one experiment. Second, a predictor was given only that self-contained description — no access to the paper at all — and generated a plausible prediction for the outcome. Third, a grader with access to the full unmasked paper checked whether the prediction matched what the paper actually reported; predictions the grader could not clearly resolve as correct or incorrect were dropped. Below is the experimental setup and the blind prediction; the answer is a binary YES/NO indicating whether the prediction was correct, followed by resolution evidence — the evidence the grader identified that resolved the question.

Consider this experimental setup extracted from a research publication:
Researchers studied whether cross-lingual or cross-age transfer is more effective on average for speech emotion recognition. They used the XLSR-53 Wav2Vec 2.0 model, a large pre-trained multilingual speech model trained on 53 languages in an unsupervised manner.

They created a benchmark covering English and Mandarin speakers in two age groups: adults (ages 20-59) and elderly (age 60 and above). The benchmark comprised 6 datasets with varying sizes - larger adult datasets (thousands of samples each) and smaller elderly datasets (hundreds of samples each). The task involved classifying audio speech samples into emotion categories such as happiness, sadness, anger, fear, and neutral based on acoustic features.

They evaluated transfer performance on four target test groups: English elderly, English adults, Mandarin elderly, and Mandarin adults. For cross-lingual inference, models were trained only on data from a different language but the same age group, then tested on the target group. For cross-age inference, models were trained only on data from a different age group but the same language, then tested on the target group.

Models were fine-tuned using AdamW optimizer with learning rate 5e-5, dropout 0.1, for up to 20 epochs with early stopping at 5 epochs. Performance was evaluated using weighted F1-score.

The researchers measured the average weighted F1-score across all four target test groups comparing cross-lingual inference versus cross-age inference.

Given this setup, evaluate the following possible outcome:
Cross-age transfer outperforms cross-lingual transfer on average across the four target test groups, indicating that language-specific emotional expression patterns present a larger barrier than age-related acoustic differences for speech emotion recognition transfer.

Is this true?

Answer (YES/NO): NO